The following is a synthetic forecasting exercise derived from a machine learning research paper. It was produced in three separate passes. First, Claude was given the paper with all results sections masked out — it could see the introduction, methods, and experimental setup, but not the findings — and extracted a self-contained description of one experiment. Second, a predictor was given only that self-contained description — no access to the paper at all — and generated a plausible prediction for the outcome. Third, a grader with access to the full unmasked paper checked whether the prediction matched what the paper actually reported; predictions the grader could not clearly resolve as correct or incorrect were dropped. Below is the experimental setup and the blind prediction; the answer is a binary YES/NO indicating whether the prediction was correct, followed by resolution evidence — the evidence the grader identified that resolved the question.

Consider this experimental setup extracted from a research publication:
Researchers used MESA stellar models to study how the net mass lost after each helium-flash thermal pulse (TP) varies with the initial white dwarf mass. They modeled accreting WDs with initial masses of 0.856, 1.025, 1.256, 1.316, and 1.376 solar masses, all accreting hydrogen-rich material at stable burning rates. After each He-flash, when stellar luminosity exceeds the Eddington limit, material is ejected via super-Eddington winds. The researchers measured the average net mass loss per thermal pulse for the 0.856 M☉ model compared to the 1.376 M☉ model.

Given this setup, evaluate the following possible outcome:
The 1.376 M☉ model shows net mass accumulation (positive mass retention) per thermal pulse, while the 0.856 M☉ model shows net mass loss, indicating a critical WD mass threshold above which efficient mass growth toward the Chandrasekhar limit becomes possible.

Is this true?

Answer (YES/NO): NO